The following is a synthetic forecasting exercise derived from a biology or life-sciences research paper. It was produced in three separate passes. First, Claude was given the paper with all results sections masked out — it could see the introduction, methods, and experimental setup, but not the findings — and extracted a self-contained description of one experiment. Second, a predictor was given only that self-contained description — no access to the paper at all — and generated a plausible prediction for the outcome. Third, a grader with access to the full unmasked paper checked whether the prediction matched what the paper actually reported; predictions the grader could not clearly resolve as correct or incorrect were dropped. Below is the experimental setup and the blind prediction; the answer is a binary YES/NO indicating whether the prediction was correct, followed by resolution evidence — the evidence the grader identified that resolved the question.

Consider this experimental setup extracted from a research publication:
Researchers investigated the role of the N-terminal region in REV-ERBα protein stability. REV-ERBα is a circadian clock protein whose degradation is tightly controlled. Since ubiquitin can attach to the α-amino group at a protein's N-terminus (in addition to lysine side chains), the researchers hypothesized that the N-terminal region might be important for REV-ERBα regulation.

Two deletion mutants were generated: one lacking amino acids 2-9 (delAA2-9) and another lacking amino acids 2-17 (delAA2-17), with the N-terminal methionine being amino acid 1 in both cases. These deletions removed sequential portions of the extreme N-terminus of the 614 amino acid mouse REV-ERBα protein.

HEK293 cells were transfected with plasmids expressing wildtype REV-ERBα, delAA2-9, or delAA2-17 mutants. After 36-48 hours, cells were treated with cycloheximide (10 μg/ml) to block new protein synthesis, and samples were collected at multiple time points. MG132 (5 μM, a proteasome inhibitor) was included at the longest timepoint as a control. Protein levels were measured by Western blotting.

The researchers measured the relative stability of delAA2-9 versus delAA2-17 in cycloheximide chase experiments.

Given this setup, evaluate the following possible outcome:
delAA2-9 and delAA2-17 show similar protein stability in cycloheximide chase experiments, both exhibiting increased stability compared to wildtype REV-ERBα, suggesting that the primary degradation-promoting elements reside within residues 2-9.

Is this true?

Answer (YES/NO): NO